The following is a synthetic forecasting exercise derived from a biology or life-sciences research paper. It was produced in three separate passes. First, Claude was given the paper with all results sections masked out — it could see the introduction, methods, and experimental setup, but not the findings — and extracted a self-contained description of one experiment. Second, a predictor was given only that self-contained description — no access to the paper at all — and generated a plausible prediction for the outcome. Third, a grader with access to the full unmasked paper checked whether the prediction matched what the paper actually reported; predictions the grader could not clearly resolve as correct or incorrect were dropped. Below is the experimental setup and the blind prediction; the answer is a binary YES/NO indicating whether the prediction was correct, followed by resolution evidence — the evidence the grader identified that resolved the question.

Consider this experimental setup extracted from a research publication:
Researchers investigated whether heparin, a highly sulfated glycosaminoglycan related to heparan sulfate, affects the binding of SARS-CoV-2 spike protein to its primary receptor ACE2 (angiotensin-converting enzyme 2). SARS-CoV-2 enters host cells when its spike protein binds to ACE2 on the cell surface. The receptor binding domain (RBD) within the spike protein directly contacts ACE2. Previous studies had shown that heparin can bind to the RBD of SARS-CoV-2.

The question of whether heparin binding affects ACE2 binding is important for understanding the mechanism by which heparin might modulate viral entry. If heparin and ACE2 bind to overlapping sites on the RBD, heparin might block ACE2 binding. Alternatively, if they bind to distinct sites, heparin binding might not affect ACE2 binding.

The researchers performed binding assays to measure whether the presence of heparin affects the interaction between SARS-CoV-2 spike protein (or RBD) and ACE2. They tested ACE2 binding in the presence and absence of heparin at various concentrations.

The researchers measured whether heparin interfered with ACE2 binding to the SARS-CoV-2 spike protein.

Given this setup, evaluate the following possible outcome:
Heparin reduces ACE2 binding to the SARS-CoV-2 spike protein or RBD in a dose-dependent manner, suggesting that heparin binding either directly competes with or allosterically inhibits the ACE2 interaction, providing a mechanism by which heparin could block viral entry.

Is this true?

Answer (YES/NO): NO